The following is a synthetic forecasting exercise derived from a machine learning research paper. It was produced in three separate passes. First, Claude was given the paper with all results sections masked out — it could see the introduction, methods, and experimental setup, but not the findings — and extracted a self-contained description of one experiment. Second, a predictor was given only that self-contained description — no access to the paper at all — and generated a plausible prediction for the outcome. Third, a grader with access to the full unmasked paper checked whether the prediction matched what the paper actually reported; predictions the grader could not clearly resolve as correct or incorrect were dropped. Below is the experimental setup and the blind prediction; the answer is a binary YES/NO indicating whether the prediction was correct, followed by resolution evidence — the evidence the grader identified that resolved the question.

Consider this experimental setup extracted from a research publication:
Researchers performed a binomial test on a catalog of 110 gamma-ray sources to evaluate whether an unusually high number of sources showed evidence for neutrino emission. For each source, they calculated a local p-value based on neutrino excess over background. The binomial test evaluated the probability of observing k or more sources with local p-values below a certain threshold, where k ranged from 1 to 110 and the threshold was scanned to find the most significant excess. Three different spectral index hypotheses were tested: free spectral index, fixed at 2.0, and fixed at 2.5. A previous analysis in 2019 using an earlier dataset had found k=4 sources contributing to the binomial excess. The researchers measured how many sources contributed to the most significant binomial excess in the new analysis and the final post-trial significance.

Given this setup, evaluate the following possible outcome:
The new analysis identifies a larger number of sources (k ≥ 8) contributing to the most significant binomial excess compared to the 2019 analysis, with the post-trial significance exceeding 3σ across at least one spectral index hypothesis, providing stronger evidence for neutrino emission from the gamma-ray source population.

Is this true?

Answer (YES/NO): NO